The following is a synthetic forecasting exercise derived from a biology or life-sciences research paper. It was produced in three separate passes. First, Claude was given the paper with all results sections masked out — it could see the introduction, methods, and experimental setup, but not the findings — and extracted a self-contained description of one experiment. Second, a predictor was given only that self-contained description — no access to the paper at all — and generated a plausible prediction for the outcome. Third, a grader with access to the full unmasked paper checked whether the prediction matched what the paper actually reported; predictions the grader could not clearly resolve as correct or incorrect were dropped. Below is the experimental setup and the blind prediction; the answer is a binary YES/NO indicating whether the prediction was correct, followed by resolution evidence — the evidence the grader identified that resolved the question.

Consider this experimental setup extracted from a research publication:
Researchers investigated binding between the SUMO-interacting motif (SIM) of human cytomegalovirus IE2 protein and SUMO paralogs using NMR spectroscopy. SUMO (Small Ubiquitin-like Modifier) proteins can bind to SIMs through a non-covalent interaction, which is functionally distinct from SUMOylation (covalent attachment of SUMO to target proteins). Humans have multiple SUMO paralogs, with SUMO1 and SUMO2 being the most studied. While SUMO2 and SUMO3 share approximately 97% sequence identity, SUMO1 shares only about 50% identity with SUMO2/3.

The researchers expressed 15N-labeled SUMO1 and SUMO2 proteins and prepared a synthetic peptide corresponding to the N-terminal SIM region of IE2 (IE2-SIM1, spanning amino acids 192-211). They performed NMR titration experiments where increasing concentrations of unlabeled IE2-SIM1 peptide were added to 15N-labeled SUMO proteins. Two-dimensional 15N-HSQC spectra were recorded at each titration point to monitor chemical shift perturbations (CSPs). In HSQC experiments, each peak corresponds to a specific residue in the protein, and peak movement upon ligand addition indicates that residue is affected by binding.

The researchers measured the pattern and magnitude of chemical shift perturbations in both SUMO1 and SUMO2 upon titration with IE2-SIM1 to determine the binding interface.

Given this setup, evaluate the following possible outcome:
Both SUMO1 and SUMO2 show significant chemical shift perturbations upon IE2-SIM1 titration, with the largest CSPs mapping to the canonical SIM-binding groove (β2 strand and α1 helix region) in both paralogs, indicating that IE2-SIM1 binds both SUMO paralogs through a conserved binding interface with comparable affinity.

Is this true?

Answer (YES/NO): YES